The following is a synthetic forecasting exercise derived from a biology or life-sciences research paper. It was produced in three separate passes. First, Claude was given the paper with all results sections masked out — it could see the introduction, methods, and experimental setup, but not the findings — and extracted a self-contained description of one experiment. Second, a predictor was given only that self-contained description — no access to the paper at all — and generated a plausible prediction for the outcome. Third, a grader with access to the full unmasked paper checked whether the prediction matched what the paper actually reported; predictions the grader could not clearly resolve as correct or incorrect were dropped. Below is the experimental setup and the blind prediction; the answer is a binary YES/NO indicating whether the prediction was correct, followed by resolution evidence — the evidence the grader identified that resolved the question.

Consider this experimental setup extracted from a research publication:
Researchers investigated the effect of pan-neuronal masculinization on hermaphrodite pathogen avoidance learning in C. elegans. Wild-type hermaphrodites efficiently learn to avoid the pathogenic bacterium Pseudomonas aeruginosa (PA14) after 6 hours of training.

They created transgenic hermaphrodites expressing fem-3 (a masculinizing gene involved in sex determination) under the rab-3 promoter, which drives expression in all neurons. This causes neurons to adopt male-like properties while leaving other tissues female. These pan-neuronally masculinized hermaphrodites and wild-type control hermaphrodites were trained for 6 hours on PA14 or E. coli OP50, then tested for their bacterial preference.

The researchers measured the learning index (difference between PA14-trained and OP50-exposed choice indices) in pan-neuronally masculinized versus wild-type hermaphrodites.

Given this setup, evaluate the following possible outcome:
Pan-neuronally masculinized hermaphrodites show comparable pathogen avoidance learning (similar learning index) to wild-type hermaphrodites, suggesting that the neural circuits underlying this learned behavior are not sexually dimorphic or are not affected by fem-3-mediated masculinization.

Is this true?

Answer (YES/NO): NO